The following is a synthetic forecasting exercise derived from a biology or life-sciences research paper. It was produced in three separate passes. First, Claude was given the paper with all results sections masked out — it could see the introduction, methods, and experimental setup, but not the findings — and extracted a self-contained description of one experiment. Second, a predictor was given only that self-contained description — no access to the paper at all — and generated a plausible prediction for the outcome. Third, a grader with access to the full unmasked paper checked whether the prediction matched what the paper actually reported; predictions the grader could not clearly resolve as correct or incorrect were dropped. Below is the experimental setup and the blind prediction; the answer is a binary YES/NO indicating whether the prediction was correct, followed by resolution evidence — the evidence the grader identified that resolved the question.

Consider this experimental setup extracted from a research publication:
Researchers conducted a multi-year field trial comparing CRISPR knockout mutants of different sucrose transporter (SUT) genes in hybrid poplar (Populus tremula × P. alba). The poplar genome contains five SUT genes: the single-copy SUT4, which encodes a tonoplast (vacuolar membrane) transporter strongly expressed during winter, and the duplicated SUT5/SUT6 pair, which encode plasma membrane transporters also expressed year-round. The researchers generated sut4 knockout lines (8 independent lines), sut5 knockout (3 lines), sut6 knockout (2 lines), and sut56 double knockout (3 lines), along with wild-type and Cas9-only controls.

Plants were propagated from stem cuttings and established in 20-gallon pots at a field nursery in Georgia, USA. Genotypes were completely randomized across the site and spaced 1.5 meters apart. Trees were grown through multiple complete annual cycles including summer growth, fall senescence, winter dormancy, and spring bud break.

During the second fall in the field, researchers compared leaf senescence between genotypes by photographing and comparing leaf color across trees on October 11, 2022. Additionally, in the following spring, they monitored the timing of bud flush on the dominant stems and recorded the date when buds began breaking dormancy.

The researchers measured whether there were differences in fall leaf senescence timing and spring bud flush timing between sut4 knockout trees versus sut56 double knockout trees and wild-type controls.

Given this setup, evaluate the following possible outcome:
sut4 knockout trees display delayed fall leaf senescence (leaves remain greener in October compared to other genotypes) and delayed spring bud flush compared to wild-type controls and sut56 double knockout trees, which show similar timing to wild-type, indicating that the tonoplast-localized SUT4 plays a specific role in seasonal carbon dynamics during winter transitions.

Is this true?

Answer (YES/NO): NO